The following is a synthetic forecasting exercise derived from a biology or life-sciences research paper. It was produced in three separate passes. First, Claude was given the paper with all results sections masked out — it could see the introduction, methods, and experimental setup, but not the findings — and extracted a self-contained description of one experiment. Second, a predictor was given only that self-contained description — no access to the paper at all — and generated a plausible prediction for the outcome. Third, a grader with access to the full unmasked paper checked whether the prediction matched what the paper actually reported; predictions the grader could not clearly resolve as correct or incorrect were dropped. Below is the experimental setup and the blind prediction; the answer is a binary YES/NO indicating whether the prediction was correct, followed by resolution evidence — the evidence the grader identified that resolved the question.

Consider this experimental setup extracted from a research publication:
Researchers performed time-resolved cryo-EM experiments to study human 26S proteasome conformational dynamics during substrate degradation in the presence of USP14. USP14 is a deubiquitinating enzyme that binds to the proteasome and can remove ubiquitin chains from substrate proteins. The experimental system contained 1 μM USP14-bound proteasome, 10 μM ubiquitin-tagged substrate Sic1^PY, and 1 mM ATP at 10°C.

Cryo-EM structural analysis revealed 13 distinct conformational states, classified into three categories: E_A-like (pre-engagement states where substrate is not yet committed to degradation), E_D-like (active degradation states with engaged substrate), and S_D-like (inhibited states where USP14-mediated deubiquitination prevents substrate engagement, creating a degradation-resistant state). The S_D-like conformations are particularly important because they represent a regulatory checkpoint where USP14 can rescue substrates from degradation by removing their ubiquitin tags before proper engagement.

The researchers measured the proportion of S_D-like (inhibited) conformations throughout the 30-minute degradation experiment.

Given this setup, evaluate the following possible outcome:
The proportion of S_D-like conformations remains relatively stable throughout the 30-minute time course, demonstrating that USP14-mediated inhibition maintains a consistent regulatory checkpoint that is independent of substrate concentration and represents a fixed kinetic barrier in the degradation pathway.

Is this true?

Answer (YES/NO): YES